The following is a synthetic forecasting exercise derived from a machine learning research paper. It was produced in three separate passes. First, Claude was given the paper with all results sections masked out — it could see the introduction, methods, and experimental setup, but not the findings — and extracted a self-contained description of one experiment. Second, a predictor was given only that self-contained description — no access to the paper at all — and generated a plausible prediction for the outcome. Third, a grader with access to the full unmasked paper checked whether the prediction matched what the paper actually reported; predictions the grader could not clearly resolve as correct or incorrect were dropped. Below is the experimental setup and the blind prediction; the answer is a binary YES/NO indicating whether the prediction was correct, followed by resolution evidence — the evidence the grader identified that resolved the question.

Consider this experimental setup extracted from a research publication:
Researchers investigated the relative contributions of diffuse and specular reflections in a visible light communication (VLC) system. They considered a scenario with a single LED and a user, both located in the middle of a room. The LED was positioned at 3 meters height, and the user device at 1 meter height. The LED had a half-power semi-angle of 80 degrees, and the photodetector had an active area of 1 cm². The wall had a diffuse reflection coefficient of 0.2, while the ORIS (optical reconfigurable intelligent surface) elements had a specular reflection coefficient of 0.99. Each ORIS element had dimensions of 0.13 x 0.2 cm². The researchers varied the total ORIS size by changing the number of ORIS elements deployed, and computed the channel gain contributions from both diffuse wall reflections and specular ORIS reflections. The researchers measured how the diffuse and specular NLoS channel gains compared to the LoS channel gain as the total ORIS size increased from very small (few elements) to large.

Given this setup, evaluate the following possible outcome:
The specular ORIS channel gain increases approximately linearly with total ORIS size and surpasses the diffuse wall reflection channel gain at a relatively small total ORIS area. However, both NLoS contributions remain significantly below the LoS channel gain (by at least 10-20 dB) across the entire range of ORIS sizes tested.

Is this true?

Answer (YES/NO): NO